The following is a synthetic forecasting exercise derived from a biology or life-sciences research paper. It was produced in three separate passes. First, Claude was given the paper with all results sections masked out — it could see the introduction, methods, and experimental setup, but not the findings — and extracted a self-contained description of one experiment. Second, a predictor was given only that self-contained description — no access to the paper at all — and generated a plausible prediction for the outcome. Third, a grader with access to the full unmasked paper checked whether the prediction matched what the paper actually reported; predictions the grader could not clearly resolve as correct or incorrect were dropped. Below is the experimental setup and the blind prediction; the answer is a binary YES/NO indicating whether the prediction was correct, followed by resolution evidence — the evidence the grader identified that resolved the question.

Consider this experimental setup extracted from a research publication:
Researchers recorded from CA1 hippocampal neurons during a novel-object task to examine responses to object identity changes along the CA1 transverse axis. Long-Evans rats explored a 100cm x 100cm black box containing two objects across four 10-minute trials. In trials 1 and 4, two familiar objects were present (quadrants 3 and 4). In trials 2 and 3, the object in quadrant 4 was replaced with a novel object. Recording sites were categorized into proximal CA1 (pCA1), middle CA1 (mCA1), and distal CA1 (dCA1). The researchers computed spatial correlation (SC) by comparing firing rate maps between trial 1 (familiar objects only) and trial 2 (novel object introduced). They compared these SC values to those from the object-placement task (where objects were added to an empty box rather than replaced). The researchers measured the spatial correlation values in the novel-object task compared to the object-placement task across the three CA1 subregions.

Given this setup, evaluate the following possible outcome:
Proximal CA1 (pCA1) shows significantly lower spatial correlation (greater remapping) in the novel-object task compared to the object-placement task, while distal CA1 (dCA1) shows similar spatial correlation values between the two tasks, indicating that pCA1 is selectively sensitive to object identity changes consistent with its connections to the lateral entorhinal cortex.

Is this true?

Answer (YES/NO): NO